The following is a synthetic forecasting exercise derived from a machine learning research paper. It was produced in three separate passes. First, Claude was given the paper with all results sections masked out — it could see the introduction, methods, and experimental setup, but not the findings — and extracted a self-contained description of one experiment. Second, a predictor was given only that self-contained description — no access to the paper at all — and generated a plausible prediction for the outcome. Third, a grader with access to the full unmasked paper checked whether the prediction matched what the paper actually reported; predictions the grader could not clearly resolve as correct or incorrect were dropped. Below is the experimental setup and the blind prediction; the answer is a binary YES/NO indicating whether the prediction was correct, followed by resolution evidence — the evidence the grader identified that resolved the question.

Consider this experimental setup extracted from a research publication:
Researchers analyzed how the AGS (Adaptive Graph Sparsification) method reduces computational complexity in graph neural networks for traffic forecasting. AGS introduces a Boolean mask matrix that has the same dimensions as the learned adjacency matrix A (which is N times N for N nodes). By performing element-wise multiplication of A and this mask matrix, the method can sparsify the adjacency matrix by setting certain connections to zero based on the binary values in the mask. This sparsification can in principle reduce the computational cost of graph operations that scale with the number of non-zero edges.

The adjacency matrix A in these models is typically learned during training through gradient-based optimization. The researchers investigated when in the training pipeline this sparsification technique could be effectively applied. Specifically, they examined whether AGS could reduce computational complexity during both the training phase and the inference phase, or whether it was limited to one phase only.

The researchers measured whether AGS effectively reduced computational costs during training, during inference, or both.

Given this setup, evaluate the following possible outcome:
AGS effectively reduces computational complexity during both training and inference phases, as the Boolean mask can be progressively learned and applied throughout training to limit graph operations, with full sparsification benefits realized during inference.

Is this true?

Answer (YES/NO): NO